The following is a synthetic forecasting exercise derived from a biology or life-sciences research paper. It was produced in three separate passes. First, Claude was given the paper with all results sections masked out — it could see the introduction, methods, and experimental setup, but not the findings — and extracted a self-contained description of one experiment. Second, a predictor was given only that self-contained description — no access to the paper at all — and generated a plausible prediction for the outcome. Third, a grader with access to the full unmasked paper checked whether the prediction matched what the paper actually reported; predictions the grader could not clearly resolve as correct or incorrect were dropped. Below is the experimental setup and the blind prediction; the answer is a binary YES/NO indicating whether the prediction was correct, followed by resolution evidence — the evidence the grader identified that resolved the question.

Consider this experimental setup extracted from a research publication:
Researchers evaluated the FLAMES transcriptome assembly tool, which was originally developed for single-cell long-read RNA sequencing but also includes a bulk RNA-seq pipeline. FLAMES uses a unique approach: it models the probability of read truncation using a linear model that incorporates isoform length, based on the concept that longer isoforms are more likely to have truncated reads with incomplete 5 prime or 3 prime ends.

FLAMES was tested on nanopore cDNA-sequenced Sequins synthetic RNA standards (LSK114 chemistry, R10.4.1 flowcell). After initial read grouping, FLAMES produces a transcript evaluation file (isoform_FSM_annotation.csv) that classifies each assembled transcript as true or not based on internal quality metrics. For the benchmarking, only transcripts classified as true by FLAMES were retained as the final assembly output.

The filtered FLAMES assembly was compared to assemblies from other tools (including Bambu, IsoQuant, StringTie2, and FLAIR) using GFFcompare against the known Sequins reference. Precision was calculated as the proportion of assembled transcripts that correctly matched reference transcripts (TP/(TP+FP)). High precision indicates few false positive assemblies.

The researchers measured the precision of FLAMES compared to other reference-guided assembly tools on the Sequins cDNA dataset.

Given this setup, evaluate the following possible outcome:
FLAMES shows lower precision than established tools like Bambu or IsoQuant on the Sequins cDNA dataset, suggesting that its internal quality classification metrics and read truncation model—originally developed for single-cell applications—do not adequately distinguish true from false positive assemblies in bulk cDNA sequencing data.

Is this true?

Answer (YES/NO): NO